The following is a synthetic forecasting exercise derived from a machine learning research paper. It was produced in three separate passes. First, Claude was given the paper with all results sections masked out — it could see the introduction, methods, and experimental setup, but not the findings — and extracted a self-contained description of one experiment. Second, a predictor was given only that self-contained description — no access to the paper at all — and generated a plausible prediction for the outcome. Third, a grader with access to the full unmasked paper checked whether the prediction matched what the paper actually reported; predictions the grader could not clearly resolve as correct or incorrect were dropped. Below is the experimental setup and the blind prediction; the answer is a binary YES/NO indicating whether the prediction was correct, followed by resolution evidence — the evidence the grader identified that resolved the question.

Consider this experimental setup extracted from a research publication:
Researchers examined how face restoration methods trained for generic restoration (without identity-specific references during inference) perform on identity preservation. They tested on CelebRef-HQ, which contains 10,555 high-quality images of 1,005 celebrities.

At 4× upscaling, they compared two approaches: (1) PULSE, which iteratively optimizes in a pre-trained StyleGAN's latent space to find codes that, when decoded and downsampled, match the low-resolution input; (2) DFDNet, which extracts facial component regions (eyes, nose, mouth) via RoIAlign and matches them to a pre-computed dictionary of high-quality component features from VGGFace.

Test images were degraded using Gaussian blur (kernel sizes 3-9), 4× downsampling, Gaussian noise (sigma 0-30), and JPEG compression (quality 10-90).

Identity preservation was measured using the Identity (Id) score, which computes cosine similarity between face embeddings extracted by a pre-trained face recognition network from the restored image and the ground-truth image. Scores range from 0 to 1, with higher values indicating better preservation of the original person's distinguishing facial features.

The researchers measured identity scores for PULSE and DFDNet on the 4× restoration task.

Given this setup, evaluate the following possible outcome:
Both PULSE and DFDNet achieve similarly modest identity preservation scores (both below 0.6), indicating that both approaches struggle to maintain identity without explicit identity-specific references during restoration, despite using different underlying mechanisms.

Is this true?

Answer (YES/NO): NO